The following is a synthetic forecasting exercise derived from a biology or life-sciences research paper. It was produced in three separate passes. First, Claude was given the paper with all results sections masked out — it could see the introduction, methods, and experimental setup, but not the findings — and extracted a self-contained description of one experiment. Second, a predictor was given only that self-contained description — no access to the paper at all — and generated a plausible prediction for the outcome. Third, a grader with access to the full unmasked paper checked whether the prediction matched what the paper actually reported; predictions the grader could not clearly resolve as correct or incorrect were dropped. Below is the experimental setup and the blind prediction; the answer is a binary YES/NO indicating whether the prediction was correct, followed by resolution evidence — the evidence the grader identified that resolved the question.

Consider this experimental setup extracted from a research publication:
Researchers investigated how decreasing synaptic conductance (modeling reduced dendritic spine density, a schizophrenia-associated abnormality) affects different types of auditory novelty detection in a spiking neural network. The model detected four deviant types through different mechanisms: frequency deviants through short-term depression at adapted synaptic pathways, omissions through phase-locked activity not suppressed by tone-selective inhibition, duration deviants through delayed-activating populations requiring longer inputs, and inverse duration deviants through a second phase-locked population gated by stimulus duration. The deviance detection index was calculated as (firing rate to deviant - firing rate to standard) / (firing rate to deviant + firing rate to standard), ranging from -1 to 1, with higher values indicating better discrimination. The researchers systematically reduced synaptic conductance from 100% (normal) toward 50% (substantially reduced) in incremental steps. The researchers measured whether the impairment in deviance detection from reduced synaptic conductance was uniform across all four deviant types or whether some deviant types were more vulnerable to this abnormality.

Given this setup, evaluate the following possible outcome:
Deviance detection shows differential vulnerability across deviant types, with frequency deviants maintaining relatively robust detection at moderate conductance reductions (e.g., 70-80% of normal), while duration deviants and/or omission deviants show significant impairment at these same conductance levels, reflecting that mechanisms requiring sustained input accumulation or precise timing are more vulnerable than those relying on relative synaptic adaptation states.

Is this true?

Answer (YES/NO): NO